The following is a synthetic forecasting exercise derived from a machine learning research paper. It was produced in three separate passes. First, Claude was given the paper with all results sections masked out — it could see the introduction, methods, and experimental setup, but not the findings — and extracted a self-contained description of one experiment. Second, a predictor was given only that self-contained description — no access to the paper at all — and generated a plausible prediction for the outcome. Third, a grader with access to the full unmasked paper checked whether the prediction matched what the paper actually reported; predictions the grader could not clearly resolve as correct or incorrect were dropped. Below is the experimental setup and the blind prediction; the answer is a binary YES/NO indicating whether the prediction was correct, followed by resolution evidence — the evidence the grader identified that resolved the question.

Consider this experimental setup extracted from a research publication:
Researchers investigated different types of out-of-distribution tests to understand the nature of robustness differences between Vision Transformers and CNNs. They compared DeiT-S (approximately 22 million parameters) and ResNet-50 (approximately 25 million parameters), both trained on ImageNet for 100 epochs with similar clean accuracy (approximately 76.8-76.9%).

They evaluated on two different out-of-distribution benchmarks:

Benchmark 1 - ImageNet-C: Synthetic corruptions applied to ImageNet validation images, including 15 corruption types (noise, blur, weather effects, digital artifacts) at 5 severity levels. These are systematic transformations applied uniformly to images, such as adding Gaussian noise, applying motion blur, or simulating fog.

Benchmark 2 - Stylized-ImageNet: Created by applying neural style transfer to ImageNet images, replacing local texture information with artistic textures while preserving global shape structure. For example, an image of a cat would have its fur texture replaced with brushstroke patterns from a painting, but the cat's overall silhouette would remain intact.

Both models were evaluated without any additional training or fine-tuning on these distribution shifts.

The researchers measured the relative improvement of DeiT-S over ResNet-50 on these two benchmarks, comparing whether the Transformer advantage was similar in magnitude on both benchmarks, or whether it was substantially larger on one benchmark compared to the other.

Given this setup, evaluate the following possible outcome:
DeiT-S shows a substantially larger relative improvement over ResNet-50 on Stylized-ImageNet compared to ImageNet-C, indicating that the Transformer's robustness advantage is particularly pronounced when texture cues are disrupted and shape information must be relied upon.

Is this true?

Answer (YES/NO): YES